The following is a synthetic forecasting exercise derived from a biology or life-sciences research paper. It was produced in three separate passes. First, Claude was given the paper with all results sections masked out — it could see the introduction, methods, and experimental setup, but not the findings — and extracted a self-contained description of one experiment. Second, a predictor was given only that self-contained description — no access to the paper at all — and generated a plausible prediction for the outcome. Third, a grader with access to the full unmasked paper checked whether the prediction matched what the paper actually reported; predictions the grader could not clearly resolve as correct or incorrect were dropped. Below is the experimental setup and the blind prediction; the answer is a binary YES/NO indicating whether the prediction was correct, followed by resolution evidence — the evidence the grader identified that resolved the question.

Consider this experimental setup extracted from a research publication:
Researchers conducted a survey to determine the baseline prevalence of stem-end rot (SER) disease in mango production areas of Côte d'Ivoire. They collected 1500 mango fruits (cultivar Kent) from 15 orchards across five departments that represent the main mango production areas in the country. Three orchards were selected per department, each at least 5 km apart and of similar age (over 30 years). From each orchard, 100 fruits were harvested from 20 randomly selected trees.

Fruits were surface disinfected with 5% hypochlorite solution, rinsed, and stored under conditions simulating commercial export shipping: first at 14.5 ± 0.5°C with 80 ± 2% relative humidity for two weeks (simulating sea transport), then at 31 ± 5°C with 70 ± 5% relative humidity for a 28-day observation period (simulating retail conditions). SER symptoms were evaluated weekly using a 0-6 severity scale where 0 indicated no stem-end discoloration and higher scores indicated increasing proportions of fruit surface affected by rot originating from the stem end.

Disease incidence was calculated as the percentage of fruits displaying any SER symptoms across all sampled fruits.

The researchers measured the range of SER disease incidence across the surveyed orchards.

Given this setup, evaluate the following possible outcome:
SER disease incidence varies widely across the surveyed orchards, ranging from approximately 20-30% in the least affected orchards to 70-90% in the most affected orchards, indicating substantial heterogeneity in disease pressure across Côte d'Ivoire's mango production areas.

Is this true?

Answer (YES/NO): NO